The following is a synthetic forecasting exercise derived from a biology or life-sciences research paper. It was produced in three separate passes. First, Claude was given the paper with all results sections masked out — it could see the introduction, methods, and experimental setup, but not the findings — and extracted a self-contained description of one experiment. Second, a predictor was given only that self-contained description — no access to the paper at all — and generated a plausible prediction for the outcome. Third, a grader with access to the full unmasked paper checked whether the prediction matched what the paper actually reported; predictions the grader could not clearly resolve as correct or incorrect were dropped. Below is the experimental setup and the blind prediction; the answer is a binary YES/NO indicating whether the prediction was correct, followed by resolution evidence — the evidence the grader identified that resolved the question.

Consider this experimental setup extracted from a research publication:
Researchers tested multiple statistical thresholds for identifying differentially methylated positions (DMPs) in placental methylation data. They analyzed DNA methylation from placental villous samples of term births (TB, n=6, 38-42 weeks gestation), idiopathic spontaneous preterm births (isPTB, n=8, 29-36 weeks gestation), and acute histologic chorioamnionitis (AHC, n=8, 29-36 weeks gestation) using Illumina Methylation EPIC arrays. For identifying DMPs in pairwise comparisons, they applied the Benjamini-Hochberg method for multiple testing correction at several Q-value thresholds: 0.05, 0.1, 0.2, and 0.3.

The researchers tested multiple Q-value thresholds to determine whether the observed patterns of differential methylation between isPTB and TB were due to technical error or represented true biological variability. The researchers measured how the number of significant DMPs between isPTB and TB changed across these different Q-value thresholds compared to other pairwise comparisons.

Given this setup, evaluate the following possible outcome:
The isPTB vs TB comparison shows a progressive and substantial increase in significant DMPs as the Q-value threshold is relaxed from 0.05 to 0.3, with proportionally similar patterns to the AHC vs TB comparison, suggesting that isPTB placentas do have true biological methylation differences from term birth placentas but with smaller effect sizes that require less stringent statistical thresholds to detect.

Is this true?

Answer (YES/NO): NO